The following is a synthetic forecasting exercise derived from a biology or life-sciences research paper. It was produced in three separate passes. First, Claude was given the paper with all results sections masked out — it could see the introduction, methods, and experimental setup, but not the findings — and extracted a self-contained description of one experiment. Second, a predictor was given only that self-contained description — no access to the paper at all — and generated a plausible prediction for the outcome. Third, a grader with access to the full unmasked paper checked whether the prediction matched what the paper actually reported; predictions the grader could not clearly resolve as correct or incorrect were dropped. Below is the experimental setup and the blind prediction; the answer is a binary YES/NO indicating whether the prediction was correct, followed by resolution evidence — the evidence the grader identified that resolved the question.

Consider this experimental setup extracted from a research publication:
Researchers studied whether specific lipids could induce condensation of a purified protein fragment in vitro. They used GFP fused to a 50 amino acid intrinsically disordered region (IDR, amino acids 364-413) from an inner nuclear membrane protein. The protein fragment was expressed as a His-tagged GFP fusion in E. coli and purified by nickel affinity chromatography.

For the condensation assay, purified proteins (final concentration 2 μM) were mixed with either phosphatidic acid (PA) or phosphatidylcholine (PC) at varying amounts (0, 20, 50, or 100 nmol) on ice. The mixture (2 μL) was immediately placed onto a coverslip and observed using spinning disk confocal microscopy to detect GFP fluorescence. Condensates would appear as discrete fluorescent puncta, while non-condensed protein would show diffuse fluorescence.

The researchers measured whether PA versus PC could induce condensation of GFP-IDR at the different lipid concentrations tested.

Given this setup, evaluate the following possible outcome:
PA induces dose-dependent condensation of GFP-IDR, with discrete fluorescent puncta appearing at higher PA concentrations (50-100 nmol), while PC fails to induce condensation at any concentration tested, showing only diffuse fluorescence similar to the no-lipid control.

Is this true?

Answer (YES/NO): NO